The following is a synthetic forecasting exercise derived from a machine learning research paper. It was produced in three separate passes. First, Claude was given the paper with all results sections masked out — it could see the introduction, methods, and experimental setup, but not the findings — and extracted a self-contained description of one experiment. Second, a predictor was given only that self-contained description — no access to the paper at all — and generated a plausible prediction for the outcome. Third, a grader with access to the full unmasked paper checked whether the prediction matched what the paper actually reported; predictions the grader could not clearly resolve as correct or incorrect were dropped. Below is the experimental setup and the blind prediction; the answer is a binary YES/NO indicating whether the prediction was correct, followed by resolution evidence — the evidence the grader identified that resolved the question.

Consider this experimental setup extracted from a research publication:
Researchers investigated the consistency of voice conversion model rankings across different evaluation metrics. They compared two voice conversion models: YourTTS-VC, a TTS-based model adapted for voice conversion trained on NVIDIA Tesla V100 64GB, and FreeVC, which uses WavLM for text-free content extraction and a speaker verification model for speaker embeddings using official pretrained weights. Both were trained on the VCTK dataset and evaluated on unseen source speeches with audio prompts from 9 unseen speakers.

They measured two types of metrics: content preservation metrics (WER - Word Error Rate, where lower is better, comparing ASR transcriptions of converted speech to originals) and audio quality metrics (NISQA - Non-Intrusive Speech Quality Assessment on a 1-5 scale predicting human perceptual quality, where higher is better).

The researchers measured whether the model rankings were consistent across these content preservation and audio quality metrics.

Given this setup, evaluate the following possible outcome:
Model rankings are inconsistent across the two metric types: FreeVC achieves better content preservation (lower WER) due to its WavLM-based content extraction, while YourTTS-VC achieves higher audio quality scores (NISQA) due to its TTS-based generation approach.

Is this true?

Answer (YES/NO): NO